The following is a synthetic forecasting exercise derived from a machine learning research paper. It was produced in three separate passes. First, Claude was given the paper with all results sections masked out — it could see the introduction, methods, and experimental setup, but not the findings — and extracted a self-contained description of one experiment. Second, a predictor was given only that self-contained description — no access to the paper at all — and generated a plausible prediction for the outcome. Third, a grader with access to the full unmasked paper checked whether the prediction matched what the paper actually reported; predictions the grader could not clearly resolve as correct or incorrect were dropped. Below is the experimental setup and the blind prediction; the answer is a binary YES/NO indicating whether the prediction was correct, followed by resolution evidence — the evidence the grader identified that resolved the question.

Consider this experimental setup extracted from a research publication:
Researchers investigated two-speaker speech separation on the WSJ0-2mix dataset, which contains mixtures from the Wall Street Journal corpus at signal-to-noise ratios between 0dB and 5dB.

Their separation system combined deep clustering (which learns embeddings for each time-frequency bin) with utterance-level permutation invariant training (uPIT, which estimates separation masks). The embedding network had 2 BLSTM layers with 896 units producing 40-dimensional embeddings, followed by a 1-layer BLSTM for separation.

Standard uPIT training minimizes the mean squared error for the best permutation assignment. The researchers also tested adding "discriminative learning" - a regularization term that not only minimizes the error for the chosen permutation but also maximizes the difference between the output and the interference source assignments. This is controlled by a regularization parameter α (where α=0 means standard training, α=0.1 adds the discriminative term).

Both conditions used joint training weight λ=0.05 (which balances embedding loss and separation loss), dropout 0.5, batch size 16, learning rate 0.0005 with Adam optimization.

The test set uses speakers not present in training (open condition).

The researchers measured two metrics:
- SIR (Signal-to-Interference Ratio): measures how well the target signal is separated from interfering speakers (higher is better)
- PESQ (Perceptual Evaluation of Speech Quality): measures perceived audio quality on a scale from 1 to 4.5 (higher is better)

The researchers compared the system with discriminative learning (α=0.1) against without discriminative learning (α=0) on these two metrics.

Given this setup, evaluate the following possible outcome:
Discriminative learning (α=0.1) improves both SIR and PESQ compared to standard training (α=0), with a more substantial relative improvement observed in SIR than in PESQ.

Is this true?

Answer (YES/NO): NO